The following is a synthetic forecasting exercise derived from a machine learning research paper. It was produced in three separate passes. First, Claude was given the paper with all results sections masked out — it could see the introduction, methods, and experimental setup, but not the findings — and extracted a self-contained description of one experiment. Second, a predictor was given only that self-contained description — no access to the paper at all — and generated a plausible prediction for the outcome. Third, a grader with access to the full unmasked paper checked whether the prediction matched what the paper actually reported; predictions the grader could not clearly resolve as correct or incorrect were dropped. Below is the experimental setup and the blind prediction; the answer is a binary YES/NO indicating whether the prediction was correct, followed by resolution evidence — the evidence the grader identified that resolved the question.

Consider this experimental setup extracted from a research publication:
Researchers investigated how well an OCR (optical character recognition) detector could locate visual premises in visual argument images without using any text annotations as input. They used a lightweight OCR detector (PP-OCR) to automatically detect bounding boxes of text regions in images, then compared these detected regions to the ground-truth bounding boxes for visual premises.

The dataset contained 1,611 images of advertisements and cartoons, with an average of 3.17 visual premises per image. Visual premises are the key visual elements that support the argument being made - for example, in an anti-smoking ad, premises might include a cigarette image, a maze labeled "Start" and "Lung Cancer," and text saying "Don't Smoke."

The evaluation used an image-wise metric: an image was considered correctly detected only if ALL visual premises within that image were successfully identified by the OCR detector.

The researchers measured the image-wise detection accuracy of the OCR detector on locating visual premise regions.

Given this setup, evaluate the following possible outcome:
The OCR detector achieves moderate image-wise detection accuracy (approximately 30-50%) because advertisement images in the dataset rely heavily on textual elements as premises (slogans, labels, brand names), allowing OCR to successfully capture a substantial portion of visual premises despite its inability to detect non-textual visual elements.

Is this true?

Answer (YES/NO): NO